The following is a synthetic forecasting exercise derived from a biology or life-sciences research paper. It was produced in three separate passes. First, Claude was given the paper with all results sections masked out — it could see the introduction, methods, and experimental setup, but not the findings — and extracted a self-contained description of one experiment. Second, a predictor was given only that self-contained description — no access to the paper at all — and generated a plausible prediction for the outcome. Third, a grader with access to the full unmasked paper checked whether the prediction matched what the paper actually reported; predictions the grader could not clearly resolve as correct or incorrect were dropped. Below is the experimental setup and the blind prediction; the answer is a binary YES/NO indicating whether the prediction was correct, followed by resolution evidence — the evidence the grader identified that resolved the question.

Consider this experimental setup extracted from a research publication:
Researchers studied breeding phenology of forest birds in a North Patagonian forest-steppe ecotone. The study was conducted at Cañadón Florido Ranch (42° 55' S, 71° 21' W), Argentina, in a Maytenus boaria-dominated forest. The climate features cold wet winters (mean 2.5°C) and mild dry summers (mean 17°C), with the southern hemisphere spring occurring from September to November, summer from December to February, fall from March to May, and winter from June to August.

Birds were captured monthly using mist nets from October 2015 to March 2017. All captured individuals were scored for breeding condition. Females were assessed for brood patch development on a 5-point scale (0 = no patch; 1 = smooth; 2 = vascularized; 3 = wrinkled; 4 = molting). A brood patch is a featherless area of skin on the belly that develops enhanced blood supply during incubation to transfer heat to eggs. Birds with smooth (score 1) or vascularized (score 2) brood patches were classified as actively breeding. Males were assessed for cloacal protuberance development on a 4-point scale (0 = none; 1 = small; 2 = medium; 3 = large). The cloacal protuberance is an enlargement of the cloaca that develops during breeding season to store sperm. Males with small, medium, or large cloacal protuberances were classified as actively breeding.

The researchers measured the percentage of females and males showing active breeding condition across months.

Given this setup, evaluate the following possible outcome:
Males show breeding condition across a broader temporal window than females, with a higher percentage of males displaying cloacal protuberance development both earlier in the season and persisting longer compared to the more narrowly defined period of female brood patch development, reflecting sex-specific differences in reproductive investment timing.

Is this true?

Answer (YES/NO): YES